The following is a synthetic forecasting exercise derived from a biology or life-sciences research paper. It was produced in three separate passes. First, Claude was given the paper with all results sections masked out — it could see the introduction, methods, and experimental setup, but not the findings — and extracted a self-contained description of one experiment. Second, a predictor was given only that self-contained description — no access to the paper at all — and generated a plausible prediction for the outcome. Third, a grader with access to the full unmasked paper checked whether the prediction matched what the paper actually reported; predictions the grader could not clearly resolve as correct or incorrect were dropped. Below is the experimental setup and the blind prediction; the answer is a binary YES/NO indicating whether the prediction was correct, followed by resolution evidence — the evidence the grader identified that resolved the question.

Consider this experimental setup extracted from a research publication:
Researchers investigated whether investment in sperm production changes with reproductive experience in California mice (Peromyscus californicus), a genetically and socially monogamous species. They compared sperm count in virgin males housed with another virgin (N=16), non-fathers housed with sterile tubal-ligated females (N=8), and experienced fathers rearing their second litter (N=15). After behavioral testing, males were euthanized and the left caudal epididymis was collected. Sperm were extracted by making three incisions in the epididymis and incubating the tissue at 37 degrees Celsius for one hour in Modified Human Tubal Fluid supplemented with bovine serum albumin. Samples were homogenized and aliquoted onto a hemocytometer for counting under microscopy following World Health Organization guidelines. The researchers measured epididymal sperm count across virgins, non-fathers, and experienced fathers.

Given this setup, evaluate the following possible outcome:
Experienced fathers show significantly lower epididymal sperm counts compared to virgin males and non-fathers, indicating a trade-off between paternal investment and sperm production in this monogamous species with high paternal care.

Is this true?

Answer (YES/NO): NO